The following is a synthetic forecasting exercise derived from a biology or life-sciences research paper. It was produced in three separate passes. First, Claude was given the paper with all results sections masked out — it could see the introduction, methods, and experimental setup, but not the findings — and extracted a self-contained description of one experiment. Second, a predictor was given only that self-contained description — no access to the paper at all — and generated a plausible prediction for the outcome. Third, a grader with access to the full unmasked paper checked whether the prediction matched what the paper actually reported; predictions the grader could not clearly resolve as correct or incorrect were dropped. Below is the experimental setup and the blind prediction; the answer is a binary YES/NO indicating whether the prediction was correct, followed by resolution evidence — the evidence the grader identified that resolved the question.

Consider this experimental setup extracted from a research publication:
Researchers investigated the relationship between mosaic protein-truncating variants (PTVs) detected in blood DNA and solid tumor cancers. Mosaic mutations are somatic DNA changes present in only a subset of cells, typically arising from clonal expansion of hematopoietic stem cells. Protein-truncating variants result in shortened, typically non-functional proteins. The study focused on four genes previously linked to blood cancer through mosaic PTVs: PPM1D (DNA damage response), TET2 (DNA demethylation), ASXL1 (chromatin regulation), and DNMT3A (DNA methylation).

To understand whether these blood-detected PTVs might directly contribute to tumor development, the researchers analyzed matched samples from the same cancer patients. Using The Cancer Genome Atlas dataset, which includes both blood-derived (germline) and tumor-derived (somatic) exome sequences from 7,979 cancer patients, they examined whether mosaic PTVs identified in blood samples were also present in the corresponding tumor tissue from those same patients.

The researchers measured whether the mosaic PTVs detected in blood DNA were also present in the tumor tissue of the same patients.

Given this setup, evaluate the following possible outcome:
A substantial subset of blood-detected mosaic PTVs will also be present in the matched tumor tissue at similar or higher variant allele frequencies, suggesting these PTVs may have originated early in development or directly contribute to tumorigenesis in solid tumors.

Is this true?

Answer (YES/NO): NO